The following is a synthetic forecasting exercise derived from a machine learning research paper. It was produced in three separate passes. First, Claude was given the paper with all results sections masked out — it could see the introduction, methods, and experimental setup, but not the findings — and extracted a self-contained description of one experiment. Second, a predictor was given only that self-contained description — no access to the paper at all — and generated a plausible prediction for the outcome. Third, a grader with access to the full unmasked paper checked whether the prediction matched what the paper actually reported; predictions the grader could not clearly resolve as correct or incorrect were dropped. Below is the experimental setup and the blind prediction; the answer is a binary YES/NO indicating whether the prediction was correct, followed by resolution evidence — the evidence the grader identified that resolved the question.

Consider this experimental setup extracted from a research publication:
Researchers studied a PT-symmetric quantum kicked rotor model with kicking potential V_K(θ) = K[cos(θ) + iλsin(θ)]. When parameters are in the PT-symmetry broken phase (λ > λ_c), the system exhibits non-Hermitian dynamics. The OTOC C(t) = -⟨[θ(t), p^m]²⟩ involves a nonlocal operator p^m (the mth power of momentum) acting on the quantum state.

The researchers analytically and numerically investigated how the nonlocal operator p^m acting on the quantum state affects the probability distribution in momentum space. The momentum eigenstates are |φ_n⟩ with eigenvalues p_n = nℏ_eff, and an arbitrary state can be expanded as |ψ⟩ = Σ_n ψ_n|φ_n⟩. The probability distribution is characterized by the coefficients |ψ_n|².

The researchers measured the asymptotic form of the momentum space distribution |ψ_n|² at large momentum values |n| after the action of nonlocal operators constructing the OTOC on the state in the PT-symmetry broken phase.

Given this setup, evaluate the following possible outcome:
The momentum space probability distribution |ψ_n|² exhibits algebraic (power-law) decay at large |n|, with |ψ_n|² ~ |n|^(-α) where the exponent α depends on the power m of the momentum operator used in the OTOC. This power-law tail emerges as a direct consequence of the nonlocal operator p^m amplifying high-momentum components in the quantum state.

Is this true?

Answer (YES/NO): NO